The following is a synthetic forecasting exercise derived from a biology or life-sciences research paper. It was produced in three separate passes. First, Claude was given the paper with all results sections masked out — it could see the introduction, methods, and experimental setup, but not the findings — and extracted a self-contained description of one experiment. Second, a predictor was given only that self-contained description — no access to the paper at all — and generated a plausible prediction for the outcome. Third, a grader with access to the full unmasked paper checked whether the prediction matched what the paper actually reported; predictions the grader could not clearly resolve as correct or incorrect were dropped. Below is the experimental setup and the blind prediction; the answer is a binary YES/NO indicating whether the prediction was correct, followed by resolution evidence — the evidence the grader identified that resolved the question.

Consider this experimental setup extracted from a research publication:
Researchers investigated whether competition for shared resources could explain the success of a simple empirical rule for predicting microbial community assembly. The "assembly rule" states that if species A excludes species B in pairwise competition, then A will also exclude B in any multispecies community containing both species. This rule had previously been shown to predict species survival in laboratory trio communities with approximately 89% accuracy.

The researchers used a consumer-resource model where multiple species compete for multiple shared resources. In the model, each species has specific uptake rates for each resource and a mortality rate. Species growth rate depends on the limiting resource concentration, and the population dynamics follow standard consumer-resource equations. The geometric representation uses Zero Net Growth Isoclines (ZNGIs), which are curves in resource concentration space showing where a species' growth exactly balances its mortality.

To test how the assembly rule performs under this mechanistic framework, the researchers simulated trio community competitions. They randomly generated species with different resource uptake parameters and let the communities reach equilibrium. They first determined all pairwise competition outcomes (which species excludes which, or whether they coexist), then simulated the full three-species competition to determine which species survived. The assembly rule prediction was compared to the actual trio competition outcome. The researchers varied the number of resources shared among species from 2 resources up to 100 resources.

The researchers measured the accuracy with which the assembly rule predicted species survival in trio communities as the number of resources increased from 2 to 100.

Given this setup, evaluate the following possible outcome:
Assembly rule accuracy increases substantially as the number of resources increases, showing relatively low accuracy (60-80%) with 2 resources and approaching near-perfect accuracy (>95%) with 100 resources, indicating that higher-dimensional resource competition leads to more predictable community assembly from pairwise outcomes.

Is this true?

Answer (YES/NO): NO